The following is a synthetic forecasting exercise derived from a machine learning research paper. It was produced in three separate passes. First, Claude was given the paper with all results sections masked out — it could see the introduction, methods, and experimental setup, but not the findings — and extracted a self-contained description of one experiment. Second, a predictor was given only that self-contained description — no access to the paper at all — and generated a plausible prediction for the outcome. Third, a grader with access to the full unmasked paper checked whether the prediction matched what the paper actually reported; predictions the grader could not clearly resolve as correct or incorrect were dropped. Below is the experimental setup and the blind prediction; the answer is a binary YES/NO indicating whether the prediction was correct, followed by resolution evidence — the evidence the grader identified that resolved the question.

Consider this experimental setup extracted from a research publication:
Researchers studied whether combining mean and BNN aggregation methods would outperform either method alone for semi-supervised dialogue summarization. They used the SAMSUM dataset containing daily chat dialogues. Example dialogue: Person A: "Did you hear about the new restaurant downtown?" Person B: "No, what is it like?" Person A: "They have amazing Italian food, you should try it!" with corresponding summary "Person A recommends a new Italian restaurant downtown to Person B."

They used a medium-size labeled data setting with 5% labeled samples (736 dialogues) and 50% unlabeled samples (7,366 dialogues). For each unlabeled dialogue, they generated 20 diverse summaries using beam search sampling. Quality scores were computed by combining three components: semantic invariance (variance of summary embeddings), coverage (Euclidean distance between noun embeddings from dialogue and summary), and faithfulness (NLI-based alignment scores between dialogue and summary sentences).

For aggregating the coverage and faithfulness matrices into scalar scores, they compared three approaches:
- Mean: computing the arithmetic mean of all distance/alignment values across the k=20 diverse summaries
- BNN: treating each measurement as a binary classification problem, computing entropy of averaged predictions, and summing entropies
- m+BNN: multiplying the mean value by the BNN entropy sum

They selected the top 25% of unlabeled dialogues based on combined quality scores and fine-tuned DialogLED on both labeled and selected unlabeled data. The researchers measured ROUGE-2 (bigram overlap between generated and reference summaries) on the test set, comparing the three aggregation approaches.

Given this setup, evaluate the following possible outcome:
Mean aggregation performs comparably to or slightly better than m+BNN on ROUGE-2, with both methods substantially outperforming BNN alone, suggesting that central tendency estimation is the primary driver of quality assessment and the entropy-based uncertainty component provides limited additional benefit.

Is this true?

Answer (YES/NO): NO